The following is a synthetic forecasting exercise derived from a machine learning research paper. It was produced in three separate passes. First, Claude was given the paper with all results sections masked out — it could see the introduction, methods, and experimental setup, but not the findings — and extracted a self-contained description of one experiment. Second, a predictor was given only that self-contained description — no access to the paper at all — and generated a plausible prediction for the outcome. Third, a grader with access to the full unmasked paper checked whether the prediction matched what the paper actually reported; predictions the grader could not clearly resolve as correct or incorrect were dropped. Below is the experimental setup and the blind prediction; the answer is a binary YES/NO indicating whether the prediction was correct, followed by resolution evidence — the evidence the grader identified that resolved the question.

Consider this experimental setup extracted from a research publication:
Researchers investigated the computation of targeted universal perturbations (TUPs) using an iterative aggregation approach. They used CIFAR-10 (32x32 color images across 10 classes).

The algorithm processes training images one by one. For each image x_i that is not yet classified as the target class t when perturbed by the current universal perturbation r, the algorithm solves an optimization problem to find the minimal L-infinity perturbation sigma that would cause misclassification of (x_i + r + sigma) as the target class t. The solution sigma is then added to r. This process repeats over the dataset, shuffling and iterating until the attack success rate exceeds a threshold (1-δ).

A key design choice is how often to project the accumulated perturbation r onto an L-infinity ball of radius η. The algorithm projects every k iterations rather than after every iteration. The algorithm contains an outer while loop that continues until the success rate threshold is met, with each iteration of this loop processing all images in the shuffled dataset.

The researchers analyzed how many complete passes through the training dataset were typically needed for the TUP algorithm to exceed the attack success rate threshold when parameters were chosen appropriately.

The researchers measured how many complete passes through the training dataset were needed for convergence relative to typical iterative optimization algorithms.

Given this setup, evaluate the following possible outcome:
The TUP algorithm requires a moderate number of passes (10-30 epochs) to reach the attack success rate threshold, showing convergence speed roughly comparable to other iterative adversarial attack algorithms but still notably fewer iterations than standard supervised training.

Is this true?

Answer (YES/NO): NO